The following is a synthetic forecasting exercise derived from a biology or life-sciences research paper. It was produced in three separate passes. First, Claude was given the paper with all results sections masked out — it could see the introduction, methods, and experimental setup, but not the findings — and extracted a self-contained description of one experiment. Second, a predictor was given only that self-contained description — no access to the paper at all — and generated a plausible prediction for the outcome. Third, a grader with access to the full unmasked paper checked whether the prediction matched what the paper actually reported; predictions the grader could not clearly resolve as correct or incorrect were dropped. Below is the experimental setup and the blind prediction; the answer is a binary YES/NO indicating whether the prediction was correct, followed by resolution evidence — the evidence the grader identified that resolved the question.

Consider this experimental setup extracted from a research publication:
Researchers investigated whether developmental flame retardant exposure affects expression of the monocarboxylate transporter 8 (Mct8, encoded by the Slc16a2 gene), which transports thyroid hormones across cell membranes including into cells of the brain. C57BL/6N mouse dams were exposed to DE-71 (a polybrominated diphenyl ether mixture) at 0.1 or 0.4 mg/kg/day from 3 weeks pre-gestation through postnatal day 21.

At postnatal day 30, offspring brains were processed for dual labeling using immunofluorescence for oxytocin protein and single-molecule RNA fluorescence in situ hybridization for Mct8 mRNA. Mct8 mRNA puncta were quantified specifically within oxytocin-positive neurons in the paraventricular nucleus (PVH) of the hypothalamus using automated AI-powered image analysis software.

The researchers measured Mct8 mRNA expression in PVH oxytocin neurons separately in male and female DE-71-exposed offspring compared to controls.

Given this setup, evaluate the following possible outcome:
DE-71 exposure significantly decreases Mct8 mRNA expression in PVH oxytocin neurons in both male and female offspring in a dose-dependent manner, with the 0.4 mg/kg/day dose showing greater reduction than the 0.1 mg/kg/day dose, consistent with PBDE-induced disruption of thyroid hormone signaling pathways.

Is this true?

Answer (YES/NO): NO